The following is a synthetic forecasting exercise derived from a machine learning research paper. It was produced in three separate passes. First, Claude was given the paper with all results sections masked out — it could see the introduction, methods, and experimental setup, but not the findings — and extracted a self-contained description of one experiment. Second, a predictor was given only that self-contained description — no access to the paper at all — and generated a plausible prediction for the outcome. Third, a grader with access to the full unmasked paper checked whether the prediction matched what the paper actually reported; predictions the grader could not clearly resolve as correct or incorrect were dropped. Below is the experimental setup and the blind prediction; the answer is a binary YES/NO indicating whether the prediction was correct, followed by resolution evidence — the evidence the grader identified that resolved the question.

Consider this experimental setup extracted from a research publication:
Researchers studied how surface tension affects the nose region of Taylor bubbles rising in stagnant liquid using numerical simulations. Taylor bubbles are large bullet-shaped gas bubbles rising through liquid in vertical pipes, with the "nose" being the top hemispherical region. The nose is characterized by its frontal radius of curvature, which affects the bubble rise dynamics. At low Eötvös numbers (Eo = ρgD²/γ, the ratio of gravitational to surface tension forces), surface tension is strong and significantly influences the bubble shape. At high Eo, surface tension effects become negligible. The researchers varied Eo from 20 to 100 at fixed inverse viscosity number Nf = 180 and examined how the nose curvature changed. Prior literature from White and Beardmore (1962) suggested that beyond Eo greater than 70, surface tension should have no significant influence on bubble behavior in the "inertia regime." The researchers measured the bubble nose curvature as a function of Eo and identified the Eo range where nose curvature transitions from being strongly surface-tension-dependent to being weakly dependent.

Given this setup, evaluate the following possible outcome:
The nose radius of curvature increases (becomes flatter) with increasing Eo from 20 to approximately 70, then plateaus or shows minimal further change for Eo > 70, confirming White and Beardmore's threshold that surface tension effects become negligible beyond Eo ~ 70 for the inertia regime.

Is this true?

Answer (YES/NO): NO